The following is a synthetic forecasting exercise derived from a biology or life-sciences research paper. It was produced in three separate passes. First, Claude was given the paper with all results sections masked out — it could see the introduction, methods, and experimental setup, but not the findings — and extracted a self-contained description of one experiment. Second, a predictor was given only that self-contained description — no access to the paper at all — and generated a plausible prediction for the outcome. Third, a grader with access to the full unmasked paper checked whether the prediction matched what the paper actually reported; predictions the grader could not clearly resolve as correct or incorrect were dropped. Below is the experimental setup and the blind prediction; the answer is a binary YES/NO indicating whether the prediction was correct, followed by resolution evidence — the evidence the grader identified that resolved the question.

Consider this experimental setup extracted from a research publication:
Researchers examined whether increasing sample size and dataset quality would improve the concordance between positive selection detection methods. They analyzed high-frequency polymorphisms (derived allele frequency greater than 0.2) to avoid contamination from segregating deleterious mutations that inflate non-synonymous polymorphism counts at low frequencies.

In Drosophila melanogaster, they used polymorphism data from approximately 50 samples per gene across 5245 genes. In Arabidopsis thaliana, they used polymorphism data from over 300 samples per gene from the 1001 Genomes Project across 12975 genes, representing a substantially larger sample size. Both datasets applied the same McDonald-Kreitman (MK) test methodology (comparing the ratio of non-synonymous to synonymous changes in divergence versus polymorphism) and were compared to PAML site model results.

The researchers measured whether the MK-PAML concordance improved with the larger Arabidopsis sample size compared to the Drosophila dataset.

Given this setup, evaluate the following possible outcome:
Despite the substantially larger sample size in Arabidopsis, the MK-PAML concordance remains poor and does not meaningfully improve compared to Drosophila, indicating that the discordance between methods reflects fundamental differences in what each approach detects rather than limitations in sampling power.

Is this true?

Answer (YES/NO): YES